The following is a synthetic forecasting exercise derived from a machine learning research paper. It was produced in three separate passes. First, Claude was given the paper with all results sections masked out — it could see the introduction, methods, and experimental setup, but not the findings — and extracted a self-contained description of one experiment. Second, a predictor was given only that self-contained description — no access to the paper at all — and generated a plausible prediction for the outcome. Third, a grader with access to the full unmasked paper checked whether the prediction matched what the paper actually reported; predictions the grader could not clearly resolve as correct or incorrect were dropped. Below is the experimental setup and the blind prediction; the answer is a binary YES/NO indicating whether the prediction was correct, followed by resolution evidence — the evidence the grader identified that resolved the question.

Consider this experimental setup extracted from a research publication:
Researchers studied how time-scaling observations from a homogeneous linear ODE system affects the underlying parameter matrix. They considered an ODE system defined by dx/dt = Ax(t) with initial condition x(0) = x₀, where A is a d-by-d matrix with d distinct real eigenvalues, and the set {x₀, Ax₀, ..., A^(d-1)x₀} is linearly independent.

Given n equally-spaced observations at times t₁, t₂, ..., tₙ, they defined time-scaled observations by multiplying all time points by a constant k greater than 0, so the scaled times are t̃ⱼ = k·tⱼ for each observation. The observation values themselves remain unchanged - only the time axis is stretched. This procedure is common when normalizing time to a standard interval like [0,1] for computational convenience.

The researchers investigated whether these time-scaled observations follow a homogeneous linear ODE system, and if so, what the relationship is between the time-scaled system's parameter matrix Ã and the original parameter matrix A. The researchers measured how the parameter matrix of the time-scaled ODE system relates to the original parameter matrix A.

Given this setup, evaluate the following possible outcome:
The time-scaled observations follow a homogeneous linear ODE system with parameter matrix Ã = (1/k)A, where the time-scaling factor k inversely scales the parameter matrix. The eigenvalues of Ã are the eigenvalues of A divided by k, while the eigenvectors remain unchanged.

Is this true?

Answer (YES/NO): YES